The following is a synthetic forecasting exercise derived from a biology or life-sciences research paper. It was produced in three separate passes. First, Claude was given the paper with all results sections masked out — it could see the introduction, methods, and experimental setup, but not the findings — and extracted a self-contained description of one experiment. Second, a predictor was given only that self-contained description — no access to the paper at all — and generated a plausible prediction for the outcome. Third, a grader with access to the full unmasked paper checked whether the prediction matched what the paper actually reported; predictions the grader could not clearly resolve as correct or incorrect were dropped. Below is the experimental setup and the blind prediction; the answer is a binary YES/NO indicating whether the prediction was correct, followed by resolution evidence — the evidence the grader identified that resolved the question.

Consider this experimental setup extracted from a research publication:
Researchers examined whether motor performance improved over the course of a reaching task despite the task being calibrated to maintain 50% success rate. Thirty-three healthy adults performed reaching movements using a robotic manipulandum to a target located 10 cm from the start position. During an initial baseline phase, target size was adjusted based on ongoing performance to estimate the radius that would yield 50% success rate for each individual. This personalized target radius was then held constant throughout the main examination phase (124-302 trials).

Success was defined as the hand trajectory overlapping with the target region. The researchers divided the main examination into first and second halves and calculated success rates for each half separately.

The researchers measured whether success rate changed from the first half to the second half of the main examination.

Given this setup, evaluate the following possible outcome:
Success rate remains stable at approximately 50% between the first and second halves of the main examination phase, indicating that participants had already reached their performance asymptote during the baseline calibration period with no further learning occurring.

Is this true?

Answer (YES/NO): NO